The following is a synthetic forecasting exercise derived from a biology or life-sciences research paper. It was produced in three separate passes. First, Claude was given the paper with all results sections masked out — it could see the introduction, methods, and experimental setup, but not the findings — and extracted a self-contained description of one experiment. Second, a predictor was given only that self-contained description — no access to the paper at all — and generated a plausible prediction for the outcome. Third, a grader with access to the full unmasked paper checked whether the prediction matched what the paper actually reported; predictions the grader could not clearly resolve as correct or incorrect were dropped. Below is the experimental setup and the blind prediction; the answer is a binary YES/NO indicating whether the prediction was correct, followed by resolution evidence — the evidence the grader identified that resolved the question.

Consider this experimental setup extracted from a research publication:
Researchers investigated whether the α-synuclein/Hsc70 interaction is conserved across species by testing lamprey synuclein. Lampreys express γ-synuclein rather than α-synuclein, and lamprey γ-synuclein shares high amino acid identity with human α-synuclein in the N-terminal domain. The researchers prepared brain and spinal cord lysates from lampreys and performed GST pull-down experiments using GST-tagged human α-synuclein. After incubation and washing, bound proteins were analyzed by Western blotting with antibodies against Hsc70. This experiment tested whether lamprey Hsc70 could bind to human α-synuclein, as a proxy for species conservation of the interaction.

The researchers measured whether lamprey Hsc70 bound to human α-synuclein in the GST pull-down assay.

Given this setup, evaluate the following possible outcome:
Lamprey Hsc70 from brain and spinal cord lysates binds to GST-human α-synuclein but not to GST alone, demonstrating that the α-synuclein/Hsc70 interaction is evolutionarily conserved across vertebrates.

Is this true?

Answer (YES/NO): YES